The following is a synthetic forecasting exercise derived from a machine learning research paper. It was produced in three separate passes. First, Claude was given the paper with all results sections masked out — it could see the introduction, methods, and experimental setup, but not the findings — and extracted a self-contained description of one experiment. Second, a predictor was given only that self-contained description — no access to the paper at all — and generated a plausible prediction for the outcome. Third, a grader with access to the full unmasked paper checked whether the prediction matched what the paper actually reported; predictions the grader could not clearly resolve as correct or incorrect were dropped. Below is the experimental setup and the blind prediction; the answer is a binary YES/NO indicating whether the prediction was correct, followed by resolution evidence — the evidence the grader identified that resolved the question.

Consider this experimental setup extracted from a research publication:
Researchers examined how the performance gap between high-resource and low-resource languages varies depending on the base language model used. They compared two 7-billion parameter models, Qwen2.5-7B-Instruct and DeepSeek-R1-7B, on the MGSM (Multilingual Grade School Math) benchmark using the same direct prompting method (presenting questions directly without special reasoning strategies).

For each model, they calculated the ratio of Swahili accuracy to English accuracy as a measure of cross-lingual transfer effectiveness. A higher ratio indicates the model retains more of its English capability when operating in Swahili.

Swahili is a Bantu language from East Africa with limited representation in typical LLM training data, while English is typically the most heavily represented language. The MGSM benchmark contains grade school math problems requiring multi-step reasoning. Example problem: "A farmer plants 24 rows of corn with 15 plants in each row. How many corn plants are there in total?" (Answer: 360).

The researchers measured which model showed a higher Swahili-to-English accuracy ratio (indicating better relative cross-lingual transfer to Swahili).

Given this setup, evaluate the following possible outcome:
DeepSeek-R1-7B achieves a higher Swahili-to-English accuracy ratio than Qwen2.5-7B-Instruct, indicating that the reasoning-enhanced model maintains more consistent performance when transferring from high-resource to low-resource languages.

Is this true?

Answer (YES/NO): NO